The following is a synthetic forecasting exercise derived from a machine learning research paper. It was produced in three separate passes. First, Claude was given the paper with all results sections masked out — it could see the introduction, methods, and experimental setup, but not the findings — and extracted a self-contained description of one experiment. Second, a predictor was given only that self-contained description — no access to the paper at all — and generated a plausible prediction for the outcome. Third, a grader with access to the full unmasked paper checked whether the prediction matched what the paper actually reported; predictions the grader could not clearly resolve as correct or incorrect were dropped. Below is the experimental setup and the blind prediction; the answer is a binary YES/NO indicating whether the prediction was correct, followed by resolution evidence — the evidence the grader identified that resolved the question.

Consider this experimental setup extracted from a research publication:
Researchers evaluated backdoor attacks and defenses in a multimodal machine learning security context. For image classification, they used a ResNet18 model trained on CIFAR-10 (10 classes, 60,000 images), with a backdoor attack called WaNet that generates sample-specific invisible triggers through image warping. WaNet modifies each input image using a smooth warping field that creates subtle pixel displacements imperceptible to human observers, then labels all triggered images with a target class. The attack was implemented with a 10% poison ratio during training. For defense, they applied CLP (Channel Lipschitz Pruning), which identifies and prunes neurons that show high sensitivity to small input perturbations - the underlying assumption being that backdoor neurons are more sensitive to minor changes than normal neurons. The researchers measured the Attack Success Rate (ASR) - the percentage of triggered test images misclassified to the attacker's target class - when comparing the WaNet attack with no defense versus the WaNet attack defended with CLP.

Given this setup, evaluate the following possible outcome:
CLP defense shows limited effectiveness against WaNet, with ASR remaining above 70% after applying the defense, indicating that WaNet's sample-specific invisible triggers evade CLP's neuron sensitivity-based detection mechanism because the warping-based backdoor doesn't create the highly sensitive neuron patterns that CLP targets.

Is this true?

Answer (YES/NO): NO